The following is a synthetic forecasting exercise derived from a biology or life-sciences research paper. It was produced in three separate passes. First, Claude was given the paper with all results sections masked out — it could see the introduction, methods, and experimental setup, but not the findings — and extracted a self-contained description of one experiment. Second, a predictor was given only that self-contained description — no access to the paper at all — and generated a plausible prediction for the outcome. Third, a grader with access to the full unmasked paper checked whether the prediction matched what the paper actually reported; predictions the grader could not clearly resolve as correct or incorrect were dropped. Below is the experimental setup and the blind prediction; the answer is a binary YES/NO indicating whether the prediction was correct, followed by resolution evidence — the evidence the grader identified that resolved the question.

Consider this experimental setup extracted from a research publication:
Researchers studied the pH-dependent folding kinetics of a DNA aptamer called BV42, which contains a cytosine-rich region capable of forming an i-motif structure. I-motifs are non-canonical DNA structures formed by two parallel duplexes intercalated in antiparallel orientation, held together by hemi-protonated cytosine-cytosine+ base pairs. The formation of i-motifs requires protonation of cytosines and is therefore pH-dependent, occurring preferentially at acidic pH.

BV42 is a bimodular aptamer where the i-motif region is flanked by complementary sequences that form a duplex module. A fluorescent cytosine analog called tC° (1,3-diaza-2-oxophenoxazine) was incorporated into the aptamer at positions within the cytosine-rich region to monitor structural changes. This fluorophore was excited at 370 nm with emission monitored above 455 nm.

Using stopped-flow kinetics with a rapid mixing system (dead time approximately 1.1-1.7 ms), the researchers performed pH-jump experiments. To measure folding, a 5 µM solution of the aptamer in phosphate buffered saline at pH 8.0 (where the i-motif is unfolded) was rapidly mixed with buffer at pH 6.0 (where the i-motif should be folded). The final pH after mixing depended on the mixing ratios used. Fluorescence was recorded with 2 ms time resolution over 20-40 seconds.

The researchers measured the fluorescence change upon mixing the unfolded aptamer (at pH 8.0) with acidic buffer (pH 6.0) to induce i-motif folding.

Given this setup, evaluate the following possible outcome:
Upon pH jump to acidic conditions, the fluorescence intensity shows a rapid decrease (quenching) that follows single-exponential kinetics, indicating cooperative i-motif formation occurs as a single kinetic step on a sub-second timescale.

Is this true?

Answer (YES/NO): NO